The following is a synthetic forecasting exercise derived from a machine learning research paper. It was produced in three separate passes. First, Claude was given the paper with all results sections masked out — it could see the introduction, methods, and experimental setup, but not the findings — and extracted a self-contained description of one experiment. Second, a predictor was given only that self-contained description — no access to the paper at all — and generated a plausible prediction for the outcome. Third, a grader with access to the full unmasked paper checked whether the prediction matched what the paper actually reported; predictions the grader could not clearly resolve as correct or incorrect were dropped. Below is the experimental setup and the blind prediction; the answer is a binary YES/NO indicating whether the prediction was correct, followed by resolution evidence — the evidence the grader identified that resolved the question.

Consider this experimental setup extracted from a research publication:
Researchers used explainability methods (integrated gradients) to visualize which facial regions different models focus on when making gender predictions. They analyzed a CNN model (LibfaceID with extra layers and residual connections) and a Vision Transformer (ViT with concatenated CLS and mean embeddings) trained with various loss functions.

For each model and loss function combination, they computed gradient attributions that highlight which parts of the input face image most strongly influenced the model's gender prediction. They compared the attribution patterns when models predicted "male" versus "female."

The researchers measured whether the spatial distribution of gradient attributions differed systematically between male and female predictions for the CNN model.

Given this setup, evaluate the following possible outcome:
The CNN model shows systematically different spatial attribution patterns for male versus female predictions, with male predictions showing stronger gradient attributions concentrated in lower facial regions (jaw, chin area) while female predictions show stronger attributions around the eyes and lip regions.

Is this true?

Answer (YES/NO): NO